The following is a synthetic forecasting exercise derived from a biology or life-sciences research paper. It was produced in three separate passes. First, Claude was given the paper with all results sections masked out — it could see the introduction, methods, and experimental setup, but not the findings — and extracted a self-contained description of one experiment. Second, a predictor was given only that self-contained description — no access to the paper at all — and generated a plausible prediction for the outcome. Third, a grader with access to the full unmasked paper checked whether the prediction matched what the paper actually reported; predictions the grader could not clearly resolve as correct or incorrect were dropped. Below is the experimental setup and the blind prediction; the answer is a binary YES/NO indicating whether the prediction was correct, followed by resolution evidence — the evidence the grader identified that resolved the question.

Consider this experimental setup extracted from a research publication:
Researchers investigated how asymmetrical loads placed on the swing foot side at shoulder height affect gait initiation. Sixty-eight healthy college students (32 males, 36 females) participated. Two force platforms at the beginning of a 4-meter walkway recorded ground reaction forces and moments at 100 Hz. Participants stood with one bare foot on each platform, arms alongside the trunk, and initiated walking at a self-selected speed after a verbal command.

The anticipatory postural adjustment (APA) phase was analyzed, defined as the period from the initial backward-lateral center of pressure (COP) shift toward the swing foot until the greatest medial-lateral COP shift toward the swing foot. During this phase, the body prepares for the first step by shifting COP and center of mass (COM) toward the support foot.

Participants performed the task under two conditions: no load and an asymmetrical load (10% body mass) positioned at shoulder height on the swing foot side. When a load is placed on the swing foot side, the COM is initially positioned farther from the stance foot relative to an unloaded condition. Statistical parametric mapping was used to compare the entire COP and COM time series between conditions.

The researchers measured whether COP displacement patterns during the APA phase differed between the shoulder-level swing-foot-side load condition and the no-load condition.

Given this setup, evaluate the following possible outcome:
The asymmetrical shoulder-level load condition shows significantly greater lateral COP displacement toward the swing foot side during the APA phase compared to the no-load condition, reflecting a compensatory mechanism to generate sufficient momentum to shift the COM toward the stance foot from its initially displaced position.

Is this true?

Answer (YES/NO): NO